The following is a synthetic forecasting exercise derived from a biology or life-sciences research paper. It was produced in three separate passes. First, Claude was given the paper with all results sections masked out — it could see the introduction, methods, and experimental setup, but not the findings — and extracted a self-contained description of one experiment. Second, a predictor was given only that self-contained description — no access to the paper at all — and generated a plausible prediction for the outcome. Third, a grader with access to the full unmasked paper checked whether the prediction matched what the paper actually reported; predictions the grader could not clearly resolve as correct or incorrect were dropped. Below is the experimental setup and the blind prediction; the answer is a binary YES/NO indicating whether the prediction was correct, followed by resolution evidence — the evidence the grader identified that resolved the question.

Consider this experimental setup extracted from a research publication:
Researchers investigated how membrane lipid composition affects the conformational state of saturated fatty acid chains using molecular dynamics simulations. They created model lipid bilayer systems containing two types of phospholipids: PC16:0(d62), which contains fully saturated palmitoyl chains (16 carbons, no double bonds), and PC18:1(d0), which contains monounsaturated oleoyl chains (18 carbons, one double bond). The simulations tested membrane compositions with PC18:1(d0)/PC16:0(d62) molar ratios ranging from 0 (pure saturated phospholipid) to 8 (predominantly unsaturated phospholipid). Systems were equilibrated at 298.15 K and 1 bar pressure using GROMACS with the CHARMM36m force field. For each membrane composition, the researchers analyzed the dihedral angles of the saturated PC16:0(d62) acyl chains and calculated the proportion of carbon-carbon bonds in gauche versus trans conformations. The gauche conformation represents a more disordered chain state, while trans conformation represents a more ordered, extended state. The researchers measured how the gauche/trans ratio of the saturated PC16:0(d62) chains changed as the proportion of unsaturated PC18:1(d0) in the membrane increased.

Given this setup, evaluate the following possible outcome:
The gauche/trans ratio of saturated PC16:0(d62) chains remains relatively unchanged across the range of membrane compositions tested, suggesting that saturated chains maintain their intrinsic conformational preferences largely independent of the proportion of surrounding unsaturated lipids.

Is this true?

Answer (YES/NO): NO